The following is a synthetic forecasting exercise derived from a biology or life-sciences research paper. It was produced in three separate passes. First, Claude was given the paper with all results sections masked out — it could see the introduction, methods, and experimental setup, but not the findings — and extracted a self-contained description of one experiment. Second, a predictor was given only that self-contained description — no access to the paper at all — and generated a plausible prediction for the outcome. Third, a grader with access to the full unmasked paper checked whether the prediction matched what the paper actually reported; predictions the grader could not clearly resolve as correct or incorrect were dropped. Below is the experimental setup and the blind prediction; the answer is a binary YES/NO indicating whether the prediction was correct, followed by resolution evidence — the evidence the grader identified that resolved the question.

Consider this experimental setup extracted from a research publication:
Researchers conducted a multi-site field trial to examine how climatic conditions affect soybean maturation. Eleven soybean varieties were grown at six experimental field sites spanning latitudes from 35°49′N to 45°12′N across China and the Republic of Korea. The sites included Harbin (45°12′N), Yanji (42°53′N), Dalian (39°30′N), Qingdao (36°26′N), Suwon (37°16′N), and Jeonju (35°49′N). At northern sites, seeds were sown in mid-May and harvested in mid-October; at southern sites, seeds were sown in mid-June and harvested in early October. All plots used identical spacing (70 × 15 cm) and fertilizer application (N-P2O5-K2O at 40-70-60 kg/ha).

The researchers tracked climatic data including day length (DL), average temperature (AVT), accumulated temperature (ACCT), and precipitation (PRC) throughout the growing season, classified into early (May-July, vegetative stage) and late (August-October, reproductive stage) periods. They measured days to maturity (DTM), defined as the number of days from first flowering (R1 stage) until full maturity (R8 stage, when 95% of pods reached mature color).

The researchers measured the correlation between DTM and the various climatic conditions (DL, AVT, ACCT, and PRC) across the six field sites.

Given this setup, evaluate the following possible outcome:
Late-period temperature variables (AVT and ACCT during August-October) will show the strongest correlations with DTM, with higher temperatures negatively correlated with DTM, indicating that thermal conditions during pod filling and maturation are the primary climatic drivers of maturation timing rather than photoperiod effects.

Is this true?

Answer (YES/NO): NO